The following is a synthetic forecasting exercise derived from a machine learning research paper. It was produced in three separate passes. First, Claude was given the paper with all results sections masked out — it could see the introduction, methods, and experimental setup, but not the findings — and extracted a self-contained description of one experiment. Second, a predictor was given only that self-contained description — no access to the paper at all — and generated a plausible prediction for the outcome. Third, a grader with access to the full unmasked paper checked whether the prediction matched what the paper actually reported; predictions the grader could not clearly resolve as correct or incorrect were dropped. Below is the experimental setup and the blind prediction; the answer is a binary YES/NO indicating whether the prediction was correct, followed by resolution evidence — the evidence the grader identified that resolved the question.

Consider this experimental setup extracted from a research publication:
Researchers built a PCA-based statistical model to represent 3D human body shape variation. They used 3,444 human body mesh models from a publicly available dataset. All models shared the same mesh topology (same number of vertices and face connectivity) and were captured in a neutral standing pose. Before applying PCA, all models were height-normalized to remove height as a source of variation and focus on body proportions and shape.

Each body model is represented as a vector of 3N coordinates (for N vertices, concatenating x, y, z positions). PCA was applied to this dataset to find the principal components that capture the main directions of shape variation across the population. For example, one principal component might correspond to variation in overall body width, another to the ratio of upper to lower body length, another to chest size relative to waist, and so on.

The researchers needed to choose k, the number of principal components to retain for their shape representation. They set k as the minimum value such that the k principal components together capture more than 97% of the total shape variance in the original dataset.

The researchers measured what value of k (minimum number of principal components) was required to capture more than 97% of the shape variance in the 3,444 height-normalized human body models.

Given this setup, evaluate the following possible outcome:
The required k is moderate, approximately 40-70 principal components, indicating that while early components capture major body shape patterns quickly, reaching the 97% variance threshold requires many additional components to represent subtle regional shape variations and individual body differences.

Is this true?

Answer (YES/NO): NO